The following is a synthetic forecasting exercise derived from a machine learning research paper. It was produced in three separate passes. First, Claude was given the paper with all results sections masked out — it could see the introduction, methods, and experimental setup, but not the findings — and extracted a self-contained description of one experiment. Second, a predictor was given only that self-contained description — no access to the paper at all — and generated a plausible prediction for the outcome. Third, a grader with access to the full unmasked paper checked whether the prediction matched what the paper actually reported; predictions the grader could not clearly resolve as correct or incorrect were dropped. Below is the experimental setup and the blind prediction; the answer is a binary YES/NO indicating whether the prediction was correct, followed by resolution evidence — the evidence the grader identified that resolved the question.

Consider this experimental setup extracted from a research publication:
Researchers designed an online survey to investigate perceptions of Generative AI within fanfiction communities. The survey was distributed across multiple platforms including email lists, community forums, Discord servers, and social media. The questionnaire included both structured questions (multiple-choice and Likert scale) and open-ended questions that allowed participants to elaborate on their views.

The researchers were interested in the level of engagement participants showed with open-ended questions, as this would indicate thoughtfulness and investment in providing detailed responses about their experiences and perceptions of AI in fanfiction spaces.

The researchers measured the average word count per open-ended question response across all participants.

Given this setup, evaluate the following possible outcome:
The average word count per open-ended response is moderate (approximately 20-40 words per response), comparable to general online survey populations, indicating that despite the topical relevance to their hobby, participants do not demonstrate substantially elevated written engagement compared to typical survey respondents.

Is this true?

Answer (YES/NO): YES